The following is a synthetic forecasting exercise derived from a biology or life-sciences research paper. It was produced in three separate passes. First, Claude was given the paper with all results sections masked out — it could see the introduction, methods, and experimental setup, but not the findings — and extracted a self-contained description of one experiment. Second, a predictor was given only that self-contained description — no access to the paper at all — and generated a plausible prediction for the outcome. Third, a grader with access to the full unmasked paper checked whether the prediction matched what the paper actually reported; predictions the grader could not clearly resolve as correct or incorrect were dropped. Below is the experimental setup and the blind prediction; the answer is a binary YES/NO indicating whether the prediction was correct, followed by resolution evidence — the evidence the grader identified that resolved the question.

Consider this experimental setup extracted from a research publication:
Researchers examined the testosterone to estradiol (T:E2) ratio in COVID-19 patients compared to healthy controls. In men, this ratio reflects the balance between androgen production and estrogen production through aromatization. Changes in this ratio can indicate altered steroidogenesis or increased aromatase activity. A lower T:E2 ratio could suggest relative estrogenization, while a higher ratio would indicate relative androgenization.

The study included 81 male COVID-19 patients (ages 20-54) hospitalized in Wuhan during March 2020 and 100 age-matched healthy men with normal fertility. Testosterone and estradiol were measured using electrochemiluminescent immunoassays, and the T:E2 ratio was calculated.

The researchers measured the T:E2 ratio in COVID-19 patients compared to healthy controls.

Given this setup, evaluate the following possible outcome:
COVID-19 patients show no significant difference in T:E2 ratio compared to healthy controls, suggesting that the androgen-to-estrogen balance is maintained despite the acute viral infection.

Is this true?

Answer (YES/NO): YES